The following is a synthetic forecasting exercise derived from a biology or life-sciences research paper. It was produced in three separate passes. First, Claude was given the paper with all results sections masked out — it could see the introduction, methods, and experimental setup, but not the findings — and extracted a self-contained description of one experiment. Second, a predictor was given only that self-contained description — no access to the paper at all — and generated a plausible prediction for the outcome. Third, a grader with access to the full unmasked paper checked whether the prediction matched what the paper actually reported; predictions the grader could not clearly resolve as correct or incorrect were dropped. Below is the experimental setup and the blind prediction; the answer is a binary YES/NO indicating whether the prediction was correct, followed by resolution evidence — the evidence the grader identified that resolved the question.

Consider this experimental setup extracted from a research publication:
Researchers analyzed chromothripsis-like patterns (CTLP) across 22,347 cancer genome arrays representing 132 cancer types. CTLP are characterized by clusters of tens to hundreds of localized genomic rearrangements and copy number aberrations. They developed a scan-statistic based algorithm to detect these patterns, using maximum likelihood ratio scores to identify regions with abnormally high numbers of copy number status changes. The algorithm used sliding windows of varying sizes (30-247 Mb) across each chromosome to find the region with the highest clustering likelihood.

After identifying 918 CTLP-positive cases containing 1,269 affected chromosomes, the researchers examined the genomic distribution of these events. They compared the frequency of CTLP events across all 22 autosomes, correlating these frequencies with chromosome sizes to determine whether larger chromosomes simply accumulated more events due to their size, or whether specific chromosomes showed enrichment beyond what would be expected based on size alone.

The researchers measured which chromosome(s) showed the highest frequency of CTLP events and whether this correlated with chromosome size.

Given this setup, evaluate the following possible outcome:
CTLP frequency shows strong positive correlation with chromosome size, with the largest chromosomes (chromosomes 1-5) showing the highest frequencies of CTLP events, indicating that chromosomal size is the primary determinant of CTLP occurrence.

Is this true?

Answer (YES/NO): NO